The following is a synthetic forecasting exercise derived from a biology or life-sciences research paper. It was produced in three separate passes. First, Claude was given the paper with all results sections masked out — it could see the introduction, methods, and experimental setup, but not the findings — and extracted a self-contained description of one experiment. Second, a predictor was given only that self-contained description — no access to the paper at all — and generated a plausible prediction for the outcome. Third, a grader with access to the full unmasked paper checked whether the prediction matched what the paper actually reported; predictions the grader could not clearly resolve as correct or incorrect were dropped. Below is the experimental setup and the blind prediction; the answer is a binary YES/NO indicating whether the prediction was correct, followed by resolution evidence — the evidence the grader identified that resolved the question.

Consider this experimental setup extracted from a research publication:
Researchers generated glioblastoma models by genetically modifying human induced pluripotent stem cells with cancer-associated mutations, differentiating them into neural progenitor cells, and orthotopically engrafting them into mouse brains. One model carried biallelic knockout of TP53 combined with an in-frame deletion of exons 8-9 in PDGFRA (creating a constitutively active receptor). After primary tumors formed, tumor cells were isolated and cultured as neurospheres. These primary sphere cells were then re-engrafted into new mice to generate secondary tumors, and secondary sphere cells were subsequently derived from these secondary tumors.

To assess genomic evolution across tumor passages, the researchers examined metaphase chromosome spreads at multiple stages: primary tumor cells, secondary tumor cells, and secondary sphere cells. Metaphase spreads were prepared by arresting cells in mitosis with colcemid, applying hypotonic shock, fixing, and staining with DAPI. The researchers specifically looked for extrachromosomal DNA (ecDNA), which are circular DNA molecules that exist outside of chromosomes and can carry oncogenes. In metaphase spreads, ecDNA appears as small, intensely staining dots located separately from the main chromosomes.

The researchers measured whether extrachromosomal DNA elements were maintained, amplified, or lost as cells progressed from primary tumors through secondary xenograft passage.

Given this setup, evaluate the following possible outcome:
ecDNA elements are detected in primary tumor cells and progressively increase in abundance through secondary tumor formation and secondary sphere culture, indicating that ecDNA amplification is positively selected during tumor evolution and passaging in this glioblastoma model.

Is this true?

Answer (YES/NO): YES